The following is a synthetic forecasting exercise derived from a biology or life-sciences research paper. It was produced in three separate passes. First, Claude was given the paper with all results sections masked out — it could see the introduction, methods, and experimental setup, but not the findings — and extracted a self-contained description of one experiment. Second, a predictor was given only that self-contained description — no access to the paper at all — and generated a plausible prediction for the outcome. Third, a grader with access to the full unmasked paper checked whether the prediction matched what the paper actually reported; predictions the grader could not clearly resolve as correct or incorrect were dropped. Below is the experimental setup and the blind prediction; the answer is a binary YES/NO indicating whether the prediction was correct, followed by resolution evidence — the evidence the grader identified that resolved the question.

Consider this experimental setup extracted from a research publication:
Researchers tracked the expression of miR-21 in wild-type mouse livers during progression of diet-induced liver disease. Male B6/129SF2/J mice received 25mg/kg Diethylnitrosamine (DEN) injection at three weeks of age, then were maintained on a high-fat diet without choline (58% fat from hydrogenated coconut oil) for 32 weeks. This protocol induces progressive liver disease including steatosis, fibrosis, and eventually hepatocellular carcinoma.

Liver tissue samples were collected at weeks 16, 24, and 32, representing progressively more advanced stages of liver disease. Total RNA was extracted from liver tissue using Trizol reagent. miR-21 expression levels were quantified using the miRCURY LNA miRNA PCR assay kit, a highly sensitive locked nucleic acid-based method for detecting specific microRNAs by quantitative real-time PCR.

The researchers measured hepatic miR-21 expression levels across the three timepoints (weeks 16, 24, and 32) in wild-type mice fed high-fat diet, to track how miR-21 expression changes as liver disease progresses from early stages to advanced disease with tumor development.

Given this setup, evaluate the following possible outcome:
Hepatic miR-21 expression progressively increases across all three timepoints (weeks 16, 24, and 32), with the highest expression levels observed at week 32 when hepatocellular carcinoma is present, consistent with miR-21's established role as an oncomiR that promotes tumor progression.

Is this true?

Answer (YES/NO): NO